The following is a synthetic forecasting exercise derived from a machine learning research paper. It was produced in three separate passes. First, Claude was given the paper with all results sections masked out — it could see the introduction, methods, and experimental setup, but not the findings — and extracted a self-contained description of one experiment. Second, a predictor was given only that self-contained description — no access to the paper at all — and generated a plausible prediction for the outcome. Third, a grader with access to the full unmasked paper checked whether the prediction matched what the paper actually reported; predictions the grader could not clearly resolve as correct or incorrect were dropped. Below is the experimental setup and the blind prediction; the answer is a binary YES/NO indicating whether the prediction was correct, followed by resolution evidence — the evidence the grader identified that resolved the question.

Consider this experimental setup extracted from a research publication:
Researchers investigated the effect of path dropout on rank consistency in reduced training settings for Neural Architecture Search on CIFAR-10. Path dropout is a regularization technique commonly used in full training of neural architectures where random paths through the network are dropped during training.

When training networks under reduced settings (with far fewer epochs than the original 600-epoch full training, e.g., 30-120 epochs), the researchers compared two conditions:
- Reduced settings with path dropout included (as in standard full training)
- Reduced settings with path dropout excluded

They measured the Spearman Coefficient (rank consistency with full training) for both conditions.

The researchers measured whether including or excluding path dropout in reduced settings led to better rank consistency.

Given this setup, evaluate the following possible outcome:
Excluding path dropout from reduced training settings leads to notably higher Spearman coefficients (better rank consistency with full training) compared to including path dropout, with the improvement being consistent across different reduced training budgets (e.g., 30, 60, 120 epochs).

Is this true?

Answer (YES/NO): NO